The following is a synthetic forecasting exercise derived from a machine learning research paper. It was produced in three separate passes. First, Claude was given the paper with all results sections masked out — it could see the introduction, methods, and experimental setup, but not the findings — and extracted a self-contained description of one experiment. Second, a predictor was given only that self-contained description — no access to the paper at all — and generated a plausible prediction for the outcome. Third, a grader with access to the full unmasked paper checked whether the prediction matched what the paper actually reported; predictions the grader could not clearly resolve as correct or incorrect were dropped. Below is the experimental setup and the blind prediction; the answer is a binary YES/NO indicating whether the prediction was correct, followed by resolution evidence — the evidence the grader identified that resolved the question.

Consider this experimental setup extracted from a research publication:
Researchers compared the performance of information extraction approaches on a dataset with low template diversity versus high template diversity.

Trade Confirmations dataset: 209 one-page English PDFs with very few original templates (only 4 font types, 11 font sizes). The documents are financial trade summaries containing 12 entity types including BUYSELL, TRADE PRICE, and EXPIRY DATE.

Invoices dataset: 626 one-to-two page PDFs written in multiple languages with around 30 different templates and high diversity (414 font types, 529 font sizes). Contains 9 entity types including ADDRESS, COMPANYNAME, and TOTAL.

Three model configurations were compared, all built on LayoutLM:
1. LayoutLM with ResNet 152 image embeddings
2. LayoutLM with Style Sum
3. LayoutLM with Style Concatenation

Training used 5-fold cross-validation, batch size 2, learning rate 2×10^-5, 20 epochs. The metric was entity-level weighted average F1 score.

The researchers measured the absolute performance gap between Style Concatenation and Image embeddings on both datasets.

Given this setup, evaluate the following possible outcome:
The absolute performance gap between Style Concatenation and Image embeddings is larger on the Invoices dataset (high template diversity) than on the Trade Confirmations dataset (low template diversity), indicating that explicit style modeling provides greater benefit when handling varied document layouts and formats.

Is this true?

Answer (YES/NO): YES